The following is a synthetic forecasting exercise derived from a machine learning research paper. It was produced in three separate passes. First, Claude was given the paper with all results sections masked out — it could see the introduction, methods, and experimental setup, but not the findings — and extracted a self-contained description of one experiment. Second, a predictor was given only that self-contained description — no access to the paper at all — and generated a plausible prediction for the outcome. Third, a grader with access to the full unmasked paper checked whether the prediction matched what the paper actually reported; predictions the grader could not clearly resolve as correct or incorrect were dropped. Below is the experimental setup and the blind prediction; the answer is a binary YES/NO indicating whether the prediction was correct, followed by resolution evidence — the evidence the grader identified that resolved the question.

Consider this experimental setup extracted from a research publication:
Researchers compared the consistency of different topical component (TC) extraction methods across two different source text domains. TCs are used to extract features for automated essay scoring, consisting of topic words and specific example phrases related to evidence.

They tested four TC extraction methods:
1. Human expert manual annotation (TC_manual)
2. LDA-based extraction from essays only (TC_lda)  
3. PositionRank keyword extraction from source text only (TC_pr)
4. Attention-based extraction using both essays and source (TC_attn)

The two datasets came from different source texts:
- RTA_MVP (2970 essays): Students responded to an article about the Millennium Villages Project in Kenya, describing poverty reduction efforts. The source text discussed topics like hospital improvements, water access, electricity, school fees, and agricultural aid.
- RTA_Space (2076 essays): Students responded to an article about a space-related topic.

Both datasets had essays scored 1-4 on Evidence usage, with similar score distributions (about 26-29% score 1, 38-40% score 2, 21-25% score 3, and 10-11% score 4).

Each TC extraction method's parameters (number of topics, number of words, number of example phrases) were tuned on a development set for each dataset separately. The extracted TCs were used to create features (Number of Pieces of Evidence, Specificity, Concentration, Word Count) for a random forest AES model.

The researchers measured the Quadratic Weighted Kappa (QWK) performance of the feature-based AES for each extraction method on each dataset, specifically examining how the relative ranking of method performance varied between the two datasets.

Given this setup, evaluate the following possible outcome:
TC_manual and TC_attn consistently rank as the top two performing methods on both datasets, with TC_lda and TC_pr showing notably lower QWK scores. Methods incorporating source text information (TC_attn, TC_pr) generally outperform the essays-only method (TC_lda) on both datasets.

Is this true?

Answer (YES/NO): NO